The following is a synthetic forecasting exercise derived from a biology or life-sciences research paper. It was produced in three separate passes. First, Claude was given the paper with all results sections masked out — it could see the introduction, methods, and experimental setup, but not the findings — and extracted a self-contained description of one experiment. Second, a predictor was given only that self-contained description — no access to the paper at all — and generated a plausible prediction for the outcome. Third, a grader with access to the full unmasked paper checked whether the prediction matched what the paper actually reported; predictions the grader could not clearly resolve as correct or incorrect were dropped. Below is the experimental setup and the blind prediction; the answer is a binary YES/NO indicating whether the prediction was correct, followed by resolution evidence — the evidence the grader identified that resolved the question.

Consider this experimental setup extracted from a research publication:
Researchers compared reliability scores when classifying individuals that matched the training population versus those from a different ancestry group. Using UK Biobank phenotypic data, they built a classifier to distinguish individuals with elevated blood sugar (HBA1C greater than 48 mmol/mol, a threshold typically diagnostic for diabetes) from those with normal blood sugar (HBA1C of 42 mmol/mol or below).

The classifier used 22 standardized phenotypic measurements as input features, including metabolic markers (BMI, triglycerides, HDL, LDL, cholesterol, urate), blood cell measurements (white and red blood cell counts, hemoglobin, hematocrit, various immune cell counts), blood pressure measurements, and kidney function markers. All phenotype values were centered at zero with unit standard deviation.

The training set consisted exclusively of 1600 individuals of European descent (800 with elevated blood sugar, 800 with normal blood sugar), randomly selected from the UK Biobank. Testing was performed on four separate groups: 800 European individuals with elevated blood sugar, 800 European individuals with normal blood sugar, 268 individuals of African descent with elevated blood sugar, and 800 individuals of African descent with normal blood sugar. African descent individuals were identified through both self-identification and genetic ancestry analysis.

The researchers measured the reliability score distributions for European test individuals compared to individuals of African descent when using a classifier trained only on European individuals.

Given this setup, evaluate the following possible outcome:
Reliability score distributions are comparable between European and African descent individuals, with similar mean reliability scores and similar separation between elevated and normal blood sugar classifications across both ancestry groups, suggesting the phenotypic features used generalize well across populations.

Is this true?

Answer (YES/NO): NO